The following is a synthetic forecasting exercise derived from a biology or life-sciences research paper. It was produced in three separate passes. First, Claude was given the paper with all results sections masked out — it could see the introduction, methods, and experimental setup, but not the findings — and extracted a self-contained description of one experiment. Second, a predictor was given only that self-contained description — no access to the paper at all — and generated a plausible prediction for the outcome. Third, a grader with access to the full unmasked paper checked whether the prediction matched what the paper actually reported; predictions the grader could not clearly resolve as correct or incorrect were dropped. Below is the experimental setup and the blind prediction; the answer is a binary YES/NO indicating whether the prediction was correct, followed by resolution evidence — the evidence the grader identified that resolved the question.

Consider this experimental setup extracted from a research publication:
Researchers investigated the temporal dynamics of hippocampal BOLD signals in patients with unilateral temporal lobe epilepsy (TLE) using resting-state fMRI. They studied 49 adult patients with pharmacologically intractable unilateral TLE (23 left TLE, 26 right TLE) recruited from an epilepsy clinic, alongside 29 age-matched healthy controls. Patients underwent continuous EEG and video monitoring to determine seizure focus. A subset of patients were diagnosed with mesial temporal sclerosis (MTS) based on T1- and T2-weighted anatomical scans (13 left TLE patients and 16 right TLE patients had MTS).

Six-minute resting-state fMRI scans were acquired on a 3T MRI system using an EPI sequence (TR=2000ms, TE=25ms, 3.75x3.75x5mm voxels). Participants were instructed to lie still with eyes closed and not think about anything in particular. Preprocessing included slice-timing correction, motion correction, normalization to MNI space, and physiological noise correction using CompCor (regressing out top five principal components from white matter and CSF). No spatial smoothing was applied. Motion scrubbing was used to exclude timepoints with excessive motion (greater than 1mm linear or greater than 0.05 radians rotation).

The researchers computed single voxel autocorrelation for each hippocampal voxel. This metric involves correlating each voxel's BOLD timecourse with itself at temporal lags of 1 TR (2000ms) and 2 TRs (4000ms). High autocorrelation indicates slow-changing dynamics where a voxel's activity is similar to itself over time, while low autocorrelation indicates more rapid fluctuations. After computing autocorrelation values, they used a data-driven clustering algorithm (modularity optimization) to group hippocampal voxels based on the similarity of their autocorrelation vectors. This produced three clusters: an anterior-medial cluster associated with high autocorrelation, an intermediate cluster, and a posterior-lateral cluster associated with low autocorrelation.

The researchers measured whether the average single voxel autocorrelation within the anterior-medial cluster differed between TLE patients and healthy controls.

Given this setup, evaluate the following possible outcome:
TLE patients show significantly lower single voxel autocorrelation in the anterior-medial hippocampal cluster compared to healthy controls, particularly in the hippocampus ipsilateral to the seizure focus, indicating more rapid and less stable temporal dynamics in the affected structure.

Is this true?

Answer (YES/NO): NO